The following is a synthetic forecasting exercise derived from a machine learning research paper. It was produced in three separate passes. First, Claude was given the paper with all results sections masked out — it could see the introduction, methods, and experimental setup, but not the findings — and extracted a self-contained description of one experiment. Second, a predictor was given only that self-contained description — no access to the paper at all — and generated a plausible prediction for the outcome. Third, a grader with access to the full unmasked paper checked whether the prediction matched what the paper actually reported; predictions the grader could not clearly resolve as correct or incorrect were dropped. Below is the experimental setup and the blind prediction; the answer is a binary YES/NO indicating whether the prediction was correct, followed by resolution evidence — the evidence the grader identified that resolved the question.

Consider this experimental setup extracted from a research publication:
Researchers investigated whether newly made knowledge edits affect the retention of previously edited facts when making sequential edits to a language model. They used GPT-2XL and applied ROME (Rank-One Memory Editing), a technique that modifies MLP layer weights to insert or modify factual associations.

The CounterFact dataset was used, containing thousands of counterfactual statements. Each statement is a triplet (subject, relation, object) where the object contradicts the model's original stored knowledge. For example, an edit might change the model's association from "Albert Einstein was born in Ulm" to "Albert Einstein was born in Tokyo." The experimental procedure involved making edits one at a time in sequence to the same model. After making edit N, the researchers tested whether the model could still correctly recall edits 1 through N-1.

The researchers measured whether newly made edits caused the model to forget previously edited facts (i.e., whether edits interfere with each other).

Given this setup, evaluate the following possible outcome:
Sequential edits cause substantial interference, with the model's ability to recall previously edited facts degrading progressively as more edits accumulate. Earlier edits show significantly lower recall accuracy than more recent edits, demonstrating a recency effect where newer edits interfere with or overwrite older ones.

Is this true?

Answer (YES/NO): NO